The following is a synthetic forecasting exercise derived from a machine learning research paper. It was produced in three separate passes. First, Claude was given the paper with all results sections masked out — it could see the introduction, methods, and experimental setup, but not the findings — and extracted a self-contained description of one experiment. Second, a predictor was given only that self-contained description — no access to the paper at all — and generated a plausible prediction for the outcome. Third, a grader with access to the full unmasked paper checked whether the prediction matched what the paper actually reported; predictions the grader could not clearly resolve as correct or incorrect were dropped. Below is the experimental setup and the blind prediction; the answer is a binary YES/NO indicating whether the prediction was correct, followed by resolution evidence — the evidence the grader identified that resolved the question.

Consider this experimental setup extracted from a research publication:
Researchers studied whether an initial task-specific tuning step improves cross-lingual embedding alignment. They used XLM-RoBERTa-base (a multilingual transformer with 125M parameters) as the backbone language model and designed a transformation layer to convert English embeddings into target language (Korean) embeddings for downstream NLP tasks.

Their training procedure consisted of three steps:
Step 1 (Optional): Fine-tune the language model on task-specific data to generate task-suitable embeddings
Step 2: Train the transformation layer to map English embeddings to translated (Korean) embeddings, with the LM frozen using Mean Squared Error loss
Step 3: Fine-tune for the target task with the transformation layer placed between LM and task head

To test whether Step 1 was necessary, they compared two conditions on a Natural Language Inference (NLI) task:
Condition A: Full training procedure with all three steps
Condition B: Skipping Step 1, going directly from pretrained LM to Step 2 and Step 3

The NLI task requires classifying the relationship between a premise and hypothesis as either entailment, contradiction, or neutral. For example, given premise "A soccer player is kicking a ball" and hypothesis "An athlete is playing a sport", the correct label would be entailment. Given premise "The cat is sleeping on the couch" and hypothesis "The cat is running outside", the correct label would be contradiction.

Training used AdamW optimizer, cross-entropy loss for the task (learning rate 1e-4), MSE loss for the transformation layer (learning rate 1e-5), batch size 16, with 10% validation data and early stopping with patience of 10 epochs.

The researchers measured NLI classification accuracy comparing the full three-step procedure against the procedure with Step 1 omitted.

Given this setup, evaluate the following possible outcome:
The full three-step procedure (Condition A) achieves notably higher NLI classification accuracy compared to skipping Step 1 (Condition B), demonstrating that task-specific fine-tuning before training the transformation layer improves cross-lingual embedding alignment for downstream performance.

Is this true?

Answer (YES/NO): YES